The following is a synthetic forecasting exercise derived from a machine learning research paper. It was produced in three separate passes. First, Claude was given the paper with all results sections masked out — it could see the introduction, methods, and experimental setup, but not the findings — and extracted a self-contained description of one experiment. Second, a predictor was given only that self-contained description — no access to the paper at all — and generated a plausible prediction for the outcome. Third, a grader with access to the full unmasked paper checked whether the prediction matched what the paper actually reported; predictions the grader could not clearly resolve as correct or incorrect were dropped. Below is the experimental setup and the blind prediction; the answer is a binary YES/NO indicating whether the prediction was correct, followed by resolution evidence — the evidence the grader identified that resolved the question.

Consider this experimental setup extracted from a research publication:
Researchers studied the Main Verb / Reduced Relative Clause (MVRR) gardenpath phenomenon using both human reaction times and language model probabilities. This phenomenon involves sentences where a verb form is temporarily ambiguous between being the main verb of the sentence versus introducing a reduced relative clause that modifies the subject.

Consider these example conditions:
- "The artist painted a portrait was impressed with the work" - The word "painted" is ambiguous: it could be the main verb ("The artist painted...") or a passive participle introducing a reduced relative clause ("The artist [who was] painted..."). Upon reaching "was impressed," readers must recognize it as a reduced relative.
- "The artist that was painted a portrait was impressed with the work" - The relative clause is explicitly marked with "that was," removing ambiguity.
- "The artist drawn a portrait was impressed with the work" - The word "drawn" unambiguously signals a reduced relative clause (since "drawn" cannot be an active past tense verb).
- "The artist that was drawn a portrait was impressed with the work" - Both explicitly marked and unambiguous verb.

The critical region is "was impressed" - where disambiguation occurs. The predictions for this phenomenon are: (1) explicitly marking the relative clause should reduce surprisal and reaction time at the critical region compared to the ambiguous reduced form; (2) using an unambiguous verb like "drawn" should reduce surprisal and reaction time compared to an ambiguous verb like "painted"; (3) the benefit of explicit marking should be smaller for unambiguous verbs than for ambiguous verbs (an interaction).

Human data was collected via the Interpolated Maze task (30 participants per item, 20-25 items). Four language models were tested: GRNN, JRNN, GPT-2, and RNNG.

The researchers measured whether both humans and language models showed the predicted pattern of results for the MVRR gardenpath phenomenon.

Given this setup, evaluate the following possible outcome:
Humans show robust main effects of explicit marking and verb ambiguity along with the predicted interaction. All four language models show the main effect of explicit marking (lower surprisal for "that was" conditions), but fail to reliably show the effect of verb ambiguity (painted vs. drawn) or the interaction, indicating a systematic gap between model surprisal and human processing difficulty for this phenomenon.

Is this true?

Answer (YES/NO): NO